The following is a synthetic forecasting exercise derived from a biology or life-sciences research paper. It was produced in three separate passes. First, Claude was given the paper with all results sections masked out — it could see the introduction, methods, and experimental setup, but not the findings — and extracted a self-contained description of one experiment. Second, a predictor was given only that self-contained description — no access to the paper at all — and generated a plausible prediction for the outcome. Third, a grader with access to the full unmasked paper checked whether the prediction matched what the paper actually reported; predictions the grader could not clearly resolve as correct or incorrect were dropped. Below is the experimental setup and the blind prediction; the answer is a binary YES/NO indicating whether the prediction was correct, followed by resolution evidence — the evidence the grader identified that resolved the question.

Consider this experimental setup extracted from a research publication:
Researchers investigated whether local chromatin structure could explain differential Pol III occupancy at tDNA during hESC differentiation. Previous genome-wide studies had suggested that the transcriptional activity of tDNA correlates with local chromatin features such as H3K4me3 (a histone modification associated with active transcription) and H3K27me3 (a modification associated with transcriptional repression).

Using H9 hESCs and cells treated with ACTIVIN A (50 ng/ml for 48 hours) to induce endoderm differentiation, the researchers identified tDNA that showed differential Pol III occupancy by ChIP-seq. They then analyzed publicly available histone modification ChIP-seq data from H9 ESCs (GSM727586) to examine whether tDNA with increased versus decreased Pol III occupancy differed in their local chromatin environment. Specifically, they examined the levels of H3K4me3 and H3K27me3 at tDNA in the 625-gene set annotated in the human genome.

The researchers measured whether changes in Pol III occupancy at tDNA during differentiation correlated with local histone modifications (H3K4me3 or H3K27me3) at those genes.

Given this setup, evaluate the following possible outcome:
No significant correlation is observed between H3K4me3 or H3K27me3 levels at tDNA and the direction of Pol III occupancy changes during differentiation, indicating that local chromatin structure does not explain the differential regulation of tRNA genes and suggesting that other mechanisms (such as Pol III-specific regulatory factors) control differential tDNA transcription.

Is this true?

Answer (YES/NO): YES